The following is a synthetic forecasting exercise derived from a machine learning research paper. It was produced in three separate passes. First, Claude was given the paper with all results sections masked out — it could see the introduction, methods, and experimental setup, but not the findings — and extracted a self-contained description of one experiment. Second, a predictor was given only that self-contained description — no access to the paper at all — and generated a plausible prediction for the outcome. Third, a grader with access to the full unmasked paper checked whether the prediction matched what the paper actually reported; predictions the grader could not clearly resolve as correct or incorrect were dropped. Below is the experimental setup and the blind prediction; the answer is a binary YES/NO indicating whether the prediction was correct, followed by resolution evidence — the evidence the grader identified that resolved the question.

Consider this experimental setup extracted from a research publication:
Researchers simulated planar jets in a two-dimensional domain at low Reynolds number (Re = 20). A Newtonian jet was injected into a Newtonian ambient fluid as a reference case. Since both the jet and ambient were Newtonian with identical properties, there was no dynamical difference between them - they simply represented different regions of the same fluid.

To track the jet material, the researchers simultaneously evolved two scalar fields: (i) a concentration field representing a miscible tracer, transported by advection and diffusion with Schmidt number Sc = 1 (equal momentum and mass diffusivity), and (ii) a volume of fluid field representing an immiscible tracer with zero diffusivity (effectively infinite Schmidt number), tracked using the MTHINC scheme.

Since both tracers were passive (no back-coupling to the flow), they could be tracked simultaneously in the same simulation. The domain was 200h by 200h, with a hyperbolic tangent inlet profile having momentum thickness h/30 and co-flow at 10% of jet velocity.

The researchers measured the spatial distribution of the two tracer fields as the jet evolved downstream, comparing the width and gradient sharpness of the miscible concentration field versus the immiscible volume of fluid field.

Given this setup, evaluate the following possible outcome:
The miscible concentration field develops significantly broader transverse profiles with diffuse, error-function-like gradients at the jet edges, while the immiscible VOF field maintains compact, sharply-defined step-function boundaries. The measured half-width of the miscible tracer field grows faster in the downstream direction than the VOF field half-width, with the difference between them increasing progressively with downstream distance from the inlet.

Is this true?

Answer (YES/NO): YES